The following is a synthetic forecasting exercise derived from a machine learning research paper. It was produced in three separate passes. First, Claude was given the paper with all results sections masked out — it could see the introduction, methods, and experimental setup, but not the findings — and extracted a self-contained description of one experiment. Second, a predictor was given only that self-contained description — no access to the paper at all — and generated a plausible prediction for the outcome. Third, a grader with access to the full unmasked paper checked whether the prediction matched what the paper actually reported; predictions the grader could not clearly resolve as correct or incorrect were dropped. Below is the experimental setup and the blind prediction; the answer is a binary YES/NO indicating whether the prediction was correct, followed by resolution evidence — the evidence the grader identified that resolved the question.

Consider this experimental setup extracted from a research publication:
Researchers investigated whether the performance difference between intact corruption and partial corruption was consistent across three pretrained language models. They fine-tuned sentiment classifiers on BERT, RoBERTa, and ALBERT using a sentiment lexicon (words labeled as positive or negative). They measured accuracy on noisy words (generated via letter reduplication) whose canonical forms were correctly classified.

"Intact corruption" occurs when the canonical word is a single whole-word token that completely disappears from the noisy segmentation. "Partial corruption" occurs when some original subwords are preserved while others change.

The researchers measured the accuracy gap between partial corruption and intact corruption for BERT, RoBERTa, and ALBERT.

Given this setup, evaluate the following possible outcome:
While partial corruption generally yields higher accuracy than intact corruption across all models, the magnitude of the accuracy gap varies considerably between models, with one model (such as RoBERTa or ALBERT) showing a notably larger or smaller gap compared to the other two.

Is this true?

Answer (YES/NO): YES